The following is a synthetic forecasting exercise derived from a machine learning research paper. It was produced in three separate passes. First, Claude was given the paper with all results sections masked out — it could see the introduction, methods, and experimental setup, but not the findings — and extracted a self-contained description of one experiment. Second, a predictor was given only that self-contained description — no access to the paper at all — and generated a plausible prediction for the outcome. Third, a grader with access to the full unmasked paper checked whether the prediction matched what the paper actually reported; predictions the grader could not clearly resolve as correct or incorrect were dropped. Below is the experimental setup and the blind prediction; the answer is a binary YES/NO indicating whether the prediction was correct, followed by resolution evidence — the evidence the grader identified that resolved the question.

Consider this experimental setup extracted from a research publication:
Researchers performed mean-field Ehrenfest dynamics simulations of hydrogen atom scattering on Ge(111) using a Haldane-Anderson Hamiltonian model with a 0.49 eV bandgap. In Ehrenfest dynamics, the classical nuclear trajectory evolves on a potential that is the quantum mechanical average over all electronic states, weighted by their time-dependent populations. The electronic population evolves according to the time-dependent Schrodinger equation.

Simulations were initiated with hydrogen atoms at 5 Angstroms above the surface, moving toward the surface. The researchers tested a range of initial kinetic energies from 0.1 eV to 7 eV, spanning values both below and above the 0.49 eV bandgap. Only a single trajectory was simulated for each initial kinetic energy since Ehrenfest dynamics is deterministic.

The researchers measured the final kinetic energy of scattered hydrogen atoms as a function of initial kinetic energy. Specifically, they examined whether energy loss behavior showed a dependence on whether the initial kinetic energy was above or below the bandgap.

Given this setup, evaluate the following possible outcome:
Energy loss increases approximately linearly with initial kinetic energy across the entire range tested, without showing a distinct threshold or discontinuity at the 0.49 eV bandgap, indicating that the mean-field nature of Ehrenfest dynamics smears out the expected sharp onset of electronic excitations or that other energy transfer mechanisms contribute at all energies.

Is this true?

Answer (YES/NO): YES